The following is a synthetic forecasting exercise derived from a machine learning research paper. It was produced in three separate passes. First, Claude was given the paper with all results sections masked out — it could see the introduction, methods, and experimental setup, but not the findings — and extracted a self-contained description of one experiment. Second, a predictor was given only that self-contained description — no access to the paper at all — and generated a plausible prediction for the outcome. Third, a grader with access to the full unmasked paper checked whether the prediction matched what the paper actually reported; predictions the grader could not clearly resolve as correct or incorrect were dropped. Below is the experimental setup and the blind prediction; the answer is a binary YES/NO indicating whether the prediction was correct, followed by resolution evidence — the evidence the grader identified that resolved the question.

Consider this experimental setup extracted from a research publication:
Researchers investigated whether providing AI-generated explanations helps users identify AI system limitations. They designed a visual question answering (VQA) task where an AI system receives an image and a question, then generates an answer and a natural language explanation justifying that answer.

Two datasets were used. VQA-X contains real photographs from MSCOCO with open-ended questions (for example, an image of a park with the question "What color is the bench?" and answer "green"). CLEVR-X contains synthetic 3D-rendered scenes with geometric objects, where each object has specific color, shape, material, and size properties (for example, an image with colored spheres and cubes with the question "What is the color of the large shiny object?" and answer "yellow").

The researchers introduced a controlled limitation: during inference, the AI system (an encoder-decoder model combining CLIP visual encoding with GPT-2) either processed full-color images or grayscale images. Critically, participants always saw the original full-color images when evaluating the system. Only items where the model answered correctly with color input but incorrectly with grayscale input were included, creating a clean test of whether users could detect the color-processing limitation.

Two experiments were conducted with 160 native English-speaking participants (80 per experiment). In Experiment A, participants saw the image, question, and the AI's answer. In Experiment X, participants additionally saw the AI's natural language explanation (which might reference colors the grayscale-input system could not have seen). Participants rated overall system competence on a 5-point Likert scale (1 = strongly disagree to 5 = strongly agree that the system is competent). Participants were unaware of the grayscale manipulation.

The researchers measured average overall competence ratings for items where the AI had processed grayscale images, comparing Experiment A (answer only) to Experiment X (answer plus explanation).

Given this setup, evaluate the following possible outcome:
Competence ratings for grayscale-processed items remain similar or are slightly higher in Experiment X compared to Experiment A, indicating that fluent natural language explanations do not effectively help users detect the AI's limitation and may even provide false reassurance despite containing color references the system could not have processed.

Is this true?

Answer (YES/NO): YES